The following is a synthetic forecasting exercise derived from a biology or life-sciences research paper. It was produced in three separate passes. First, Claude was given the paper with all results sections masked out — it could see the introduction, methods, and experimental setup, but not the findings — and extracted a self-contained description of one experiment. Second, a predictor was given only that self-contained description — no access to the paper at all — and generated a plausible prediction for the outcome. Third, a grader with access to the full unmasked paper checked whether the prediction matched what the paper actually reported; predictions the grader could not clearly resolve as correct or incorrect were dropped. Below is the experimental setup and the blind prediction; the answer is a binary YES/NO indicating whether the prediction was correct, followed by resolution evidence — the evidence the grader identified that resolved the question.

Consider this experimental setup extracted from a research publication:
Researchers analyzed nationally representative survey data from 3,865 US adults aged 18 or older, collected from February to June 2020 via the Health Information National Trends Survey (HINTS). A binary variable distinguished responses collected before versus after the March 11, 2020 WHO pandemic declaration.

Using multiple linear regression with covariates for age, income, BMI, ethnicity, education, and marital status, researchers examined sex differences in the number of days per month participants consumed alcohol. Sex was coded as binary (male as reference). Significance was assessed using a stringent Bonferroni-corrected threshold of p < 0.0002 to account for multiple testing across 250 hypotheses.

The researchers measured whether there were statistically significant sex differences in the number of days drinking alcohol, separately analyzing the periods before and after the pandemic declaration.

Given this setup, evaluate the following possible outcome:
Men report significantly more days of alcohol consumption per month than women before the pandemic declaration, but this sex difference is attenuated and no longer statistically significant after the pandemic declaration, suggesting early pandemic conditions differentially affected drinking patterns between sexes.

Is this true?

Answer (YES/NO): NO